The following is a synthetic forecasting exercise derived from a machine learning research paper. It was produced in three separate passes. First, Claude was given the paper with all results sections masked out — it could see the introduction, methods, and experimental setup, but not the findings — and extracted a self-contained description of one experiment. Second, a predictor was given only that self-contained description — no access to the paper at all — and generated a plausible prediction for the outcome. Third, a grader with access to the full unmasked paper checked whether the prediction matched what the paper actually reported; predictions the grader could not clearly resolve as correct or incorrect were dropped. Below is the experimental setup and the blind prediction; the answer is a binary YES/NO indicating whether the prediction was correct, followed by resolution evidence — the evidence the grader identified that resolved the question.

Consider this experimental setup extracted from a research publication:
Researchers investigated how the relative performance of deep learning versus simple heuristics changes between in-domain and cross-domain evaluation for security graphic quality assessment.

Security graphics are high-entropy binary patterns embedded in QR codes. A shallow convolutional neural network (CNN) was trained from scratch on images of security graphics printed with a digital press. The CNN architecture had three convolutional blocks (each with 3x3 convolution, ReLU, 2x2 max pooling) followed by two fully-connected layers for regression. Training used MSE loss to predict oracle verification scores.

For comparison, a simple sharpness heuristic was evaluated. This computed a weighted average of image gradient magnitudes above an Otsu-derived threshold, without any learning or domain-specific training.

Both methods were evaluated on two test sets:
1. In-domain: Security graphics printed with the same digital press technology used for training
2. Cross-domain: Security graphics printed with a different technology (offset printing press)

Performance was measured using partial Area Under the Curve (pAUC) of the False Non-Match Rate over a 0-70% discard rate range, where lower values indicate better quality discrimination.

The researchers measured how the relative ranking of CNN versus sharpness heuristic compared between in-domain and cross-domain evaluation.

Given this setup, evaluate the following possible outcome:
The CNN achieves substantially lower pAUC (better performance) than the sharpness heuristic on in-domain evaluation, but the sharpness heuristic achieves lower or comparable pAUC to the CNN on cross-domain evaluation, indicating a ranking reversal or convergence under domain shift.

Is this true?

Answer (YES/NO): YES